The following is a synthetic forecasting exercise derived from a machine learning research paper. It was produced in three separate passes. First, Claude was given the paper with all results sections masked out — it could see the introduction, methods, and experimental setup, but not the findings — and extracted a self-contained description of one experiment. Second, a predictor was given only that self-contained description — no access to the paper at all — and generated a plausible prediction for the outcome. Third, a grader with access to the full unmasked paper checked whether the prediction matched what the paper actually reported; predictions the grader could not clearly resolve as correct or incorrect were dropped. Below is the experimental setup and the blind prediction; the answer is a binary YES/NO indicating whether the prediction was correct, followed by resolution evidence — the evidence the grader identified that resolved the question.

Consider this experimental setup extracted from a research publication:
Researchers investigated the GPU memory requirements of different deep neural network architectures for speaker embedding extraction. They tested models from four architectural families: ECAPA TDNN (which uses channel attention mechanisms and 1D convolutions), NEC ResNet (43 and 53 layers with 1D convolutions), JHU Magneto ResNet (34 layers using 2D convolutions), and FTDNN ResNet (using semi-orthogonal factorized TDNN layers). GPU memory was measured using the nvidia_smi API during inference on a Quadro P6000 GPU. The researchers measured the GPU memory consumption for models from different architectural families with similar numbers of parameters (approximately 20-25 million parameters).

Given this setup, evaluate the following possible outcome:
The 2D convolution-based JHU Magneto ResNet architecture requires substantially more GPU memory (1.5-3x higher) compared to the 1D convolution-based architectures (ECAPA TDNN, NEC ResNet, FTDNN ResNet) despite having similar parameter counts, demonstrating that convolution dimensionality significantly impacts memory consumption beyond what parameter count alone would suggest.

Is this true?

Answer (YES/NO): NO